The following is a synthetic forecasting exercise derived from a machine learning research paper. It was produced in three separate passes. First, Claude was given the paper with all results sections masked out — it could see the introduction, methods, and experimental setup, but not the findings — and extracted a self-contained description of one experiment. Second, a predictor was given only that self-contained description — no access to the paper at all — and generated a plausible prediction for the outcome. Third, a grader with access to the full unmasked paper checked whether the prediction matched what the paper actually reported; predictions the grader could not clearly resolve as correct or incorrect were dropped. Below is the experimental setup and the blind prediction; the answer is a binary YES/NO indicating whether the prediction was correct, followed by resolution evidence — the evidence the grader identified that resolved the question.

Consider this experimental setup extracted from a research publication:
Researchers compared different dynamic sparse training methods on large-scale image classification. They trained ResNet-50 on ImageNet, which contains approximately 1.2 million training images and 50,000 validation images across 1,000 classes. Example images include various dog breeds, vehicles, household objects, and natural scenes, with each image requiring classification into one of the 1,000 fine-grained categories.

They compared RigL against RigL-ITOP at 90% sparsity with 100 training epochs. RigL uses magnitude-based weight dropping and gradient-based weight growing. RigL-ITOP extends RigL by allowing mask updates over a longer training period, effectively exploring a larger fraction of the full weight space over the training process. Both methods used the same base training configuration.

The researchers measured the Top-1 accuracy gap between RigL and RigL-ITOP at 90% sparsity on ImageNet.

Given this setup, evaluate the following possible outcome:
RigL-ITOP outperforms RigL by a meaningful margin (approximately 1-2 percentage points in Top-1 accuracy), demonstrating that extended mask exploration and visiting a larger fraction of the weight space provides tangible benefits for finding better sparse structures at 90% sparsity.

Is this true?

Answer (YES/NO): YES